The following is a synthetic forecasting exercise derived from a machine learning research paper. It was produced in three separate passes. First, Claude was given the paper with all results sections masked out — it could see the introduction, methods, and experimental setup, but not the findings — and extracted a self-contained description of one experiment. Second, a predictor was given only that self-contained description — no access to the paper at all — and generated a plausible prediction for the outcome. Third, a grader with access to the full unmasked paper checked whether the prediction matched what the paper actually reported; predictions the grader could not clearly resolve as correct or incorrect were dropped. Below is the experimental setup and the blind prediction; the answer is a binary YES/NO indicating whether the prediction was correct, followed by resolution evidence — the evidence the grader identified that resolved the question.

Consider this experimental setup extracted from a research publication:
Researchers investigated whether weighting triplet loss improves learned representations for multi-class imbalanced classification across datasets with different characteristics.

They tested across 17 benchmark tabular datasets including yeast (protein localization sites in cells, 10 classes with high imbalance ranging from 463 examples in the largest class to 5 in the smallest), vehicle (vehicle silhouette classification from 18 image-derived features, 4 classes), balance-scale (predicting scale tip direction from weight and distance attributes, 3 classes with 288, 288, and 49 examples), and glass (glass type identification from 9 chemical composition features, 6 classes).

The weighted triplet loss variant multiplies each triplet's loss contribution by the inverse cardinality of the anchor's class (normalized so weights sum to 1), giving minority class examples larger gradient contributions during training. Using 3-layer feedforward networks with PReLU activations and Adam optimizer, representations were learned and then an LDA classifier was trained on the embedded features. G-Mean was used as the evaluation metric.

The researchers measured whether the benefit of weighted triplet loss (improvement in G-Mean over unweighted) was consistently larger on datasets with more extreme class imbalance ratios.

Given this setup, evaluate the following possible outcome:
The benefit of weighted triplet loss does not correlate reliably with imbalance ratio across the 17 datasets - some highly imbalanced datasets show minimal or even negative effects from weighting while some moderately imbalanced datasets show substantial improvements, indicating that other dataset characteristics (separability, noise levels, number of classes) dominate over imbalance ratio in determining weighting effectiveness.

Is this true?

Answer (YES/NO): YES